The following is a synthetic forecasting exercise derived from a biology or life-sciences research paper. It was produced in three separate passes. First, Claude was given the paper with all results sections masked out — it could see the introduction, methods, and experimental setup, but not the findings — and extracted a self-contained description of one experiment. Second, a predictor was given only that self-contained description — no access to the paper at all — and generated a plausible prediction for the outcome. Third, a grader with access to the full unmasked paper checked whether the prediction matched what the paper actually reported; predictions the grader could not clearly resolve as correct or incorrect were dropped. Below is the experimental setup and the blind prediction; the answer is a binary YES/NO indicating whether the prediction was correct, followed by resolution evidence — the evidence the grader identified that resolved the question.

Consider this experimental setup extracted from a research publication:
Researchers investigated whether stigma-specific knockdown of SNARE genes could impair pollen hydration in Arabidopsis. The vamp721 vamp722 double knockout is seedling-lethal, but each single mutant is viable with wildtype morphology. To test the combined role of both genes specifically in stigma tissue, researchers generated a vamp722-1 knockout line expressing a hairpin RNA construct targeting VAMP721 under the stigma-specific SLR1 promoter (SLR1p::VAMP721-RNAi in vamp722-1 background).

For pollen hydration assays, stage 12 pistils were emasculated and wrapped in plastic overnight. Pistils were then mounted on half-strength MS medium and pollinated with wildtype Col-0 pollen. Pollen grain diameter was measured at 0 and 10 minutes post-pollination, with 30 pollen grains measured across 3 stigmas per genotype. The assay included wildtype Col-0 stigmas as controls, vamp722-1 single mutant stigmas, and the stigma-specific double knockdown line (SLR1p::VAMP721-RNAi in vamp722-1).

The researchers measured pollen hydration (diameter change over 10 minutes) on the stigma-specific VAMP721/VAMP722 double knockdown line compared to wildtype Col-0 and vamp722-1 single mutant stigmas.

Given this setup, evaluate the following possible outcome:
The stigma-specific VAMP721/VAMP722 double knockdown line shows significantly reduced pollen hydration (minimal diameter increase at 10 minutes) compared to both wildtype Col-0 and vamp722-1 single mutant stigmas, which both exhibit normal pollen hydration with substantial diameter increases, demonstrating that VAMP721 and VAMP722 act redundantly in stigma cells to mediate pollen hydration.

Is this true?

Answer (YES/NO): NO